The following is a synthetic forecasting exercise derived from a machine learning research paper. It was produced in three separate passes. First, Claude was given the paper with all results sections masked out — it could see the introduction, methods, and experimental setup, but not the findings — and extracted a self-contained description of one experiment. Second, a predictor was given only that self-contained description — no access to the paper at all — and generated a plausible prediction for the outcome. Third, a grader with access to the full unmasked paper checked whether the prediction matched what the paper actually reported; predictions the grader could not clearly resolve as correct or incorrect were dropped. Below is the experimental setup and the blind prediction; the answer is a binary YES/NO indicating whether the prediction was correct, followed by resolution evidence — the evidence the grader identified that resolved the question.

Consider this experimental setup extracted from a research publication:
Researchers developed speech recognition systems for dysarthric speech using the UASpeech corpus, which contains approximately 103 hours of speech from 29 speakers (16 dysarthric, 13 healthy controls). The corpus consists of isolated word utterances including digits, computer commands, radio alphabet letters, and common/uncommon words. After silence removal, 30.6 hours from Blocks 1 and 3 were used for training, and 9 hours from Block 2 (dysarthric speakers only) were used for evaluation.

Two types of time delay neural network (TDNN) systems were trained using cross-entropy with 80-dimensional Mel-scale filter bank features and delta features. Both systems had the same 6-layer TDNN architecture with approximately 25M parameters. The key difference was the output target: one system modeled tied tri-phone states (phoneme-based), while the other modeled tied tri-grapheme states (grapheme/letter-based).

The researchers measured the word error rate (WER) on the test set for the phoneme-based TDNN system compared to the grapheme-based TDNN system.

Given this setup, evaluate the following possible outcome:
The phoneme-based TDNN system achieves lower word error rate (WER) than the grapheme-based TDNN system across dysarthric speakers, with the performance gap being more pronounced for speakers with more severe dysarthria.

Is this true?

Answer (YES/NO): NO